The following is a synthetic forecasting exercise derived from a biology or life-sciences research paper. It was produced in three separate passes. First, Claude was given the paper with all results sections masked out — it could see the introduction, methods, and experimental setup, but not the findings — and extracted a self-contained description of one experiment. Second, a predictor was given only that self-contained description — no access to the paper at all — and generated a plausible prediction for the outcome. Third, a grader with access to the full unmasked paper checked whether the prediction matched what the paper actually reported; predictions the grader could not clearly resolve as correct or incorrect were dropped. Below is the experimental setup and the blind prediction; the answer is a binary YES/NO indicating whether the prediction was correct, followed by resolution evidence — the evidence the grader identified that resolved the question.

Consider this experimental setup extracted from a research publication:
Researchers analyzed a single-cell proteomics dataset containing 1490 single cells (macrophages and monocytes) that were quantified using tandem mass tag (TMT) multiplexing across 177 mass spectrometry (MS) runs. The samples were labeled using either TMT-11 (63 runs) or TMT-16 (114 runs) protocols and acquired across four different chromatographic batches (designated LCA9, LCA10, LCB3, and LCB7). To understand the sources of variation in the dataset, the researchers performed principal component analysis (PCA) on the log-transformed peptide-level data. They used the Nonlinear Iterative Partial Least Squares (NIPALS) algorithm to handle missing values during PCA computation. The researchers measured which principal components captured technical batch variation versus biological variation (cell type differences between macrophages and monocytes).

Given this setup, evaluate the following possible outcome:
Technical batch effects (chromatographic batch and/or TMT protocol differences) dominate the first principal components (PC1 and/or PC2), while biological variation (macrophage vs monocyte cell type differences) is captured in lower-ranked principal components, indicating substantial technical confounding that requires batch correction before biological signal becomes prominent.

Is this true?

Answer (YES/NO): YES